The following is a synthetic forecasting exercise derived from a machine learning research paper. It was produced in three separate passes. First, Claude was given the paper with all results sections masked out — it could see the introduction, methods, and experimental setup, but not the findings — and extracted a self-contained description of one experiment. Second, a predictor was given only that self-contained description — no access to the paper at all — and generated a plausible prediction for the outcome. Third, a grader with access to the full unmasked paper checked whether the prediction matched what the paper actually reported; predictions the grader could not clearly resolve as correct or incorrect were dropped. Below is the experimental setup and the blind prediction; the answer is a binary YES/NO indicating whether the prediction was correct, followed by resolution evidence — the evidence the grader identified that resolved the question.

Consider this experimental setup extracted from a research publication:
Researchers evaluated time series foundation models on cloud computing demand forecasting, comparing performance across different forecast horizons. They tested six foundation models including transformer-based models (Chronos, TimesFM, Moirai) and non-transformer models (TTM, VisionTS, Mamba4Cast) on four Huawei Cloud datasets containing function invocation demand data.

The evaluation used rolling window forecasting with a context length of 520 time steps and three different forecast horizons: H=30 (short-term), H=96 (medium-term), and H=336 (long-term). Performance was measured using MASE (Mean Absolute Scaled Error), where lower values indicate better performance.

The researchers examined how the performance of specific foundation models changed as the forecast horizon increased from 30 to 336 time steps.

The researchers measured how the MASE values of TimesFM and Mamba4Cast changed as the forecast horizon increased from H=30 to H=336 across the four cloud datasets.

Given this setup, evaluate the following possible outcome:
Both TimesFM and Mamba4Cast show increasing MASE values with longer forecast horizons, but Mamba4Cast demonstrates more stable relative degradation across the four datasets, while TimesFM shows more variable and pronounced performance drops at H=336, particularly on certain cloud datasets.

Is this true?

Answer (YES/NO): NO